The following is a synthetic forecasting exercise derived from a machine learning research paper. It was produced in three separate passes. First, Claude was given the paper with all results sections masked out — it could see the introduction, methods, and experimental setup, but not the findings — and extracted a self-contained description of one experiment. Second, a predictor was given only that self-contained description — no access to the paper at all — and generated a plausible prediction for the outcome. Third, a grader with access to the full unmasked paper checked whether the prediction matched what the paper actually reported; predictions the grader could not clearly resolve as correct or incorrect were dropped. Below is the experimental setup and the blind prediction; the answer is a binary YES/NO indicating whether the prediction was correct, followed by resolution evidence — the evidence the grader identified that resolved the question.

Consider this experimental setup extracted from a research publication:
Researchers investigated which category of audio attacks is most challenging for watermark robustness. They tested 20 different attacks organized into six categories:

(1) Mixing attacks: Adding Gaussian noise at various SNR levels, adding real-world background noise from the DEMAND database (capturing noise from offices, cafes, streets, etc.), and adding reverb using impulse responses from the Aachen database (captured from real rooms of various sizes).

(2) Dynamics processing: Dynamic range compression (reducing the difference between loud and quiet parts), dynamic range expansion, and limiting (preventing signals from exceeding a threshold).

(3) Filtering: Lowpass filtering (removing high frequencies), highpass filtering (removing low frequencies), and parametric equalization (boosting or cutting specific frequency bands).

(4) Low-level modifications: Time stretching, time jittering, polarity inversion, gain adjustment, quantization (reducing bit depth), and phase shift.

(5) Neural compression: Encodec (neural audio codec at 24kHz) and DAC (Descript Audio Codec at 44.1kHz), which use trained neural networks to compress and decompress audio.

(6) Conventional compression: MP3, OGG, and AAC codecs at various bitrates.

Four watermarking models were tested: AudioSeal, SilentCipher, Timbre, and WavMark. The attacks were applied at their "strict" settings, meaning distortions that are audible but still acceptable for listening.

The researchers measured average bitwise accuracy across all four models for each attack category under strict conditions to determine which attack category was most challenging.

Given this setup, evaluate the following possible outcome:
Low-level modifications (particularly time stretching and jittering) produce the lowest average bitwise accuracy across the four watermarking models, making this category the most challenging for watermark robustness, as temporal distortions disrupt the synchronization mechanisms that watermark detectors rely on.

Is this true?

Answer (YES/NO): NO